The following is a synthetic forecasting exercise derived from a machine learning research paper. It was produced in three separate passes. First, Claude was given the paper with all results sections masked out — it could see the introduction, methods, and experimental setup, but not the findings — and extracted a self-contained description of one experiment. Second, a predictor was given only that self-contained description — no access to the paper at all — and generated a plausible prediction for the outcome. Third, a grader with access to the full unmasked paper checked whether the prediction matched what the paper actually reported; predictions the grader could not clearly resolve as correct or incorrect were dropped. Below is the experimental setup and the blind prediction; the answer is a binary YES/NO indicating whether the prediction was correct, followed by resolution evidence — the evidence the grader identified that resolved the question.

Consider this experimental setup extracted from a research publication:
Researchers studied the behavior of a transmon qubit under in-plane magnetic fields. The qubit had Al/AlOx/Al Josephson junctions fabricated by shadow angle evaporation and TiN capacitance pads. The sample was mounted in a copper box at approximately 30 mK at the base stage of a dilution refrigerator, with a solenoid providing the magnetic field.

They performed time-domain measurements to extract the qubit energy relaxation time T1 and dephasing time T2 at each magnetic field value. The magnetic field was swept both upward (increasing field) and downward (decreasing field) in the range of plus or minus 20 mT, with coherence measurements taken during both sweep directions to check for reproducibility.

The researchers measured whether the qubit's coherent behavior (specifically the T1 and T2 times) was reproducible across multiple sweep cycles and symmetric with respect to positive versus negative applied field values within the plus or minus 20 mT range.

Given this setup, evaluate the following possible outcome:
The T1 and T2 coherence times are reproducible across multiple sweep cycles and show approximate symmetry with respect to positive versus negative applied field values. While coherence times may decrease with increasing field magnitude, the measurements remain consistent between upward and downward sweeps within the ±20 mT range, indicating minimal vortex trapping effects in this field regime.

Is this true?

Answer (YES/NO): NO